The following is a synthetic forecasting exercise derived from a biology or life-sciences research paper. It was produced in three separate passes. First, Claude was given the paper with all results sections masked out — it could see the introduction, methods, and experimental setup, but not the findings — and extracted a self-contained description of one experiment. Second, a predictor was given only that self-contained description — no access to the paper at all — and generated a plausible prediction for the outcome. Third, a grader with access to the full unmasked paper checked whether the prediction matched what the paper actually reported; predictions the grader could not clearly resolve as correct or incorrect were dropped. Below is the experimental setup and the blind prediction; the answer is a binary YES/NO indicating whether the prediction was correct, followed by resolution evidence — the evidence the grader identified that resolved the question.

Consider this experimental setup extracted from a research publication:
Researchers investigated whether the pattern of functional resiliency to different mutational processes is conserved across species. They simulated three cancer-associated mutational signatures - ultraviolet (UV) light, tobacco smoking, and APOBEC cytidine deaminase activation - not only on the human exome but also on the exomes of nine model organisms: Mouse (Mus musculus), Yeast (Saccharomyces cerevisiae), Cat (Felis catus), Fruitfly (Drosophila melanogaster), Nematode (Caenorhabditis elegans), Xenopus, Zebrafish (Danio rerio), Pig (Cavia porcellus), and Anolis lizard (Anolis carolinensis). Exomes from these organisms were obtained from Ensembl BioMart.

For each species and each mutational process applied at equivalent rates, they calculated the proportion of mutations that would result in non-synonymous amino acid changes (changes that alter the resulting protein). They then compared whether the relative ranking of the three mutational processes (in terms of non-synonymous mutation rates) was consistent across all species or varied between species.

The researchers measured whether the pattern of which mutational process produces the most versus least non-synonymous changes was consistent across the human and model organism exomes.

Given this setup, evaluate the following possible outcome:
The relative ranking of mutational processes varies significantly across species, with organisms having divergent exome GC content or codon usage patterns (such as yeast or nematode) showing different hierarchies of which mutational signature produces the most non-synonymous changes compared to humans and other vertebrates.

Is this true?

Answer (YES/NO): NO